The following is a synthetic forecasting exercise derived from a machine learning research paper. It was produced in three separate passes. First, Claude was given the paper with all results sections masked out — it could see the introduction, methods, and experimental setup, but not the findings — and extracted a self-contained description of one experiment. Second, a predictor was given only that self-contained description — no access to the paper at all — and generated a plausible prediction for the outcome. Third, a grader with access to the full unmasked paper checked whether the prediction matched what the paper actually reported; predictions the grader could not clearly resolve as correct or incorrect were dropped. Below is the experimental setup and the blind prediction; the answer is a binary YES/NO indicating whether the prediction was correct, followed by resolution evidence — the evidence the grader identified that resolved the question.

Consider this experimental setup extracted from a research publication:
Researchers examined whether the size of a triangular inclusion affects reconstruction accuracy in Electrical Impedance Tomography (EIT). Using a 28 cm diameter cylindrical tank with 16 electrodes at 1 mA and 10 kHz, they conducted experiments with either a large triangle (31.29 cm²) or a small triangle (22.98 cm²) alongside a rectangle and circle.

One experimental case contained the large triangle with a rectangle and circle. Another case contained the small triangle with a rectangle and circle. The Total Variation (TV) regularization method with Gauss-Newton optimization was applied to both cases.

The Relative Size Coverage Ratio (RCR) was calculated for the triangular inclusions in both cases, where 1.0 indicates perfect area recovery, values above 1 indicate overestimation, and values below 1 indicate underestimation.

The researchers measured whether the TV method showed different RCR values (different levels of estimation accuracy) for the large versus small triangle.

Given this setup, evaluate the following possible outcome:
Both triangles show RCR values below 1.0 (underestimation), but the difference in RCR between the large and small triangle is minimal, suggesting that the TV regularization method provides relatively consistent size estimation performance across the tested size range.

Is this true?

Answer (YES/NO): NO